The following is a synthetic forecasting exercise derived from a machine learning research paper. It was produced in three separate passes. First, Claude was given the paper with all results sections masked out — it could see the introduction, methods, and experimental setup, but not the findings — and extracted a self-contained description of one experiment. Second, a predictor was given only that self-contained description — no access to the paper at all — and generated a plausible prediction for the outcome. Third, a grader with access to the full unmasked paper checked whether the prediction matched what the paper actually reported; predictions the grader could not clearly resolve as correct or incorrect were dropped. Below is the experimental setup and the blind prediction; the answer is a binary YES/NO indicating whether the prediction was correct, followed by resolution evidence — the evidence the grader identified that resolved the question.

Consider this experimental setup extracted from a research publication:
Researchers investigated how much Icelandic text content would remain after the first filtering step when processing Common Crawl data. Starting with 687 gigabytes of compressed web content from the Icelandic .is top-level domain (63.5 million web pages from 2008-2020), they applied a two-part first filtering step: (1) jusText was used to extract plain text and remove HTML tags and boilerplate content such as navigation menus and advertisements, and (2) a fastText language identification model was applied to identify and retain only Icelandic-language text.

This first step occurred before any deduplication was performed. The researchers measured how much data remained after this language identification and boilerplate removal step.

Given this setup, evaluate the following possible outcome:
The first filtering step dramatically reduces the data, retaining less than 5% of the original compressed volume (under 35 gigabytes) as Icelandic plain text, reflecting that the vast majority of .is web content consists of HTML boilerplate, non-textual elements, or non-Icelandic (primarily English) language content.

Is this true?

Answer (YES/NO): YES